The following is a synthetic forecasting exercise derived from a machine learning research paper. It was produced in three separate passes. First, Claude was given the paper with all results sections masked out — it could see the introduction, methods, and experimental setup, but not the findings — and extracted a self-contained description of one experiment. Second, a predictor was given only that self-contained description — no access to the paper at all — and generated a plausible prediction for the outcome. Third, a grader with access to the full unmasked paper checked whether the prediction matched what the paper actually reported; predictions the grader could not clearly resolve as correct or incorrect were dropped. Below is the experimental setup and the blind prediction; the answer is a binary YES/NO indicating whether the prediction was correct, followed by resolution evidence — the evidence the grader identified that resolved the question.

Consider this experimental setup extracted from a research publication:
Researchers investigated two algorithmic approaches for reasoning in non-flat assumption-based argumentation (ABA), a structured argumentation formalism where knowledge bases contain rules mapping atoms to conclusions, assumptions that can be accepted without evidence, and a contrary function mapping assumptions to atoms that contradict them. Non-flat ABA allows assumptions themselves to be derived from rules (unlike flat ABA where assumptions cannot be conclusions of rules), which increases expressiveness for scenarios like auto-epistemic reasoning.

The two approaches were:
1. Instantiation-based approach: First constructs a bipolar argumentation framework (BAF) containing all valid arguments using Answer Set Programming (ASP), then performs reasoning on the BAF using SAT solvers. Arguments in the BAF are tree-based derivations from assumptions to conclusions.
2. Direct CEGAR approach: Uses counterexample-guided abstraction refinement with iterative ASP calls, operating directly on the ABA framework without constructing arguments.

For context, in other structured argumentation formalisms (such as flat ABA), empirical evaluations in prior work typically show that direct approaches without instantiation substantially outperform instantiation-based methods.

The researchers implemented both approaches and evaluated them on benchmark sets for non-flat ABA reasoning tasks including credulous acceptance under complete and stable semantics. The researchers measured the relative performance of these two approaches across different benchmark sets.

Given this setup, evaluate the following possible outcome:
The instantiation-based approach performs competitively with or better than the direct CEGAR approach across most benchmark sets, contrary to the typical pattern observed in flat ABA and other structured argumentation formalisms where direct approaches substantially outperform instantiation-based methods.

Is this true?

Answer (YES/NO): YES